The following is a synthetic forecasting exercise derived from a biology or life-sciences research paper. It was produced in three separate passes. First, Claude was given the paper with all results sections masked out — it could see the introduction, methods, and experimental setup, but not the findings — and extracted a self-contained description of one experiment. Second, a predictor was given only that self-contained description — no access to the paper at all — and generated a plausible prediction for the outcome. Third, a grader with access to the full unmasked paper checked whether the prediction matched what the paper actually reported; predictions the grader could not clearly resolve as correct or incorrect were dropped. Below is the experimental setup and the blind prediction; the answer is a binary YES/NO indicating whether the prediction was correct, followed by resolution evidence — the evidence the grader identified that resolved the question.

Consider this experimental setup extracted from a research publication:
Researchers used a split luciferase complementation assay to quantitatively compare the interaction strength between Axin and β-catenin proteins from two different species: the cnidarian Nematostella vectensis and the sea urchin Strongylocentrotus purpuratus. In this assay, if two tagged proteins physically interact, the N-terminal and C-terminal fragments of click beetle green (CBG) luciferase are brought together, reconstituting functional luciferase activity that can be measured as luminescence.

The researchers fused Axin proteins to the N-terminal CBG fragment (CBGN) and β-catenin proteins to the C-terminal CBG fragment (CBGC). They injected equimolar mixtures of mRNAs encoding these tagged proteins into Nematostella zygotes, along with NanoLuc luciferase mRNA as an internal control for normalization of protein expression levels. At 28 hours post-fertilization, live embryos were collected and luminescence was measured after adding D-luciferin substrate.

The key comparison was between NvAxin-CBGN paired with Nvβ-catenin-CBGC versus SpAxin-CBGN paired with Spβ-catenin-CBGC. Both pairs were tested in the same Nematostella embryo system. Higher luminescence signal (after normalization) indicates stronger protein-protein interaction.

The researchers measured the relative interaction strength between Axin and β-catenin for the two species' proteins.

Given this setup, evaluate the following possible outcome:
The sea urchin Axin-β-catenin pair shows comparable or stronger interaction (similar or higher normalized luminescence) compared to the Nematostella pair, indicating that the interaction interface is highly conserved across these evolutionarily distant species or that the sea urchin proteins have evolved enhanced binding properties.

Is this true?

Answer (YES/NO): YES